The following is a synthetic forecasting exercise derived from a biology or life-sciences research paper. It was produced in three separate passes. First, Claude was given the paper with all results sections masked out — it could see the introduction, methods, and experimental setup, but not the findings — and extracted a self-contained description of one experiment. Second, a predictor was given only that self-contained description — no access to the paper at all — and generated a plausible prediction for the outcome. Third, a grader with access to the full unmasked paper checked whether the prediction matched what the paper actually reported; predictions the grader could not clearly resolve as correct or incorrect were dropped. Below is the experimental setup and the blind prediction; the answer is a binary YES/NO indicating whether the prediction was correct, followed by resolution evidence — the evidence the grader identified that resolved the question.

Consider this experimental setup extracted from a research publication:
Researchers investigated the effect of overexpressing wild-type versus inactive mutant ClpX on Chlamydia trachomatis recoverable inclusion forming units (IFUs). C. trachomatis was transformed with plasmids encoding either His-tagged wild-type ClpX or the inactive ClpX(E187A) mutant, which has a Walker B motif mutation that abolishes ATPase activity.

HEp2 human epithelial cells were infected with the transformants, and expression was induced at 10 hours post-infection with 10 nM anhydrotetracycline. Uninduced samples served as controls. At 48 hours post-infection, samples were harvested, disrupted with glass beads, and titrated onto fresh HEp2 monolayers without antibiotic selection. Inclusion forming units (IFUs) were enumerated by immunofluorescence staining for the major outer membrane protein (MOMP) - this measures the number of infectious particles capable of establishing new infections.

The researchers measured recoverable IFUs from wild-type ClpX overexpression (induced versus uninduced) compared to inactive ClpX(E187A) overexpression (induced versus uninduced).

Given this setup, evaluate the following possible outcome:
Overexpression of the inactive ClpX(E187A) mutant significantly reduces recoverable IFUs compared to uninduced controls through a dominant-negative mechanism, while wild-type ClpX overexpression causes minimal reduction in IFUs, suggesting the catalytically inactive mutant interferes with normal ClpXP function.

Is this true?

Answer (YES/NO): YES